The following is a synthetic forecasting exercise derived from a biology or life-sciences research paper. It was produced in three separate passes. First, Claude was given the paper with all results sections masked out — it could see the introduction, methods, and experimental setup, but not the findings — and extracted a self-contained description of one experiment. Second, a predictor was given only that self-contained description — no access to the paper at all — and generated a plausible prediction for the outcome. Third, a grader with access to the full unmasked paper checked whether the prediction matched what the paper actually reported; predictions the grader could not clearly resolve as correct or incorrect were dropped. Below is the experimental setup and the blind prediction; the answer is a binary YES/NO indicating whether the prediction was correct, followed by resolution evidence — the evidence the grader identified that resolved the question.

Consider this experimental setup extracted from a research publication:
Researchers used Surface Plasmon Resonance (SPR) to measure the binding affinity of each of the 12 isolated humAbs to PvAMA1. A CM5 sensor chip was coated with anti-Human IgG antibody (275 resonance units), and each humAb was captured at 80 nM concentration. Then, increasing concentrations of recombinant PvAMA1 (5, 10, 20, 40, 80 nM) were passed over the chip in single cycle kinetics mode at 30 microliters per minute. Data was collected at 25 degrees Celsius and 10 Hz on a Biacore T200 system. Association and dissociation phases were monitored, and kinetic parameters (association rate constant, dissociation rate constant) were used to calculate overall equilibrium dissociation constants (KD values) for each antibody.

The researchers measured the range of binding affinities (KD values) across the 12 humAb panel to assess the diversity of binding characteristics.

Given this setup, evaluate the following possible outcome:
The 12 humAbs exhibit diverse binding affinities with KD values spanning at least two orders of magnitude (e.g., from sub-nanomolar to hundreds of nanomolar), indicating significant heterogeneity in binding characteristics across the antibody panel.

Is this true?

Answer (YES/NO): NO